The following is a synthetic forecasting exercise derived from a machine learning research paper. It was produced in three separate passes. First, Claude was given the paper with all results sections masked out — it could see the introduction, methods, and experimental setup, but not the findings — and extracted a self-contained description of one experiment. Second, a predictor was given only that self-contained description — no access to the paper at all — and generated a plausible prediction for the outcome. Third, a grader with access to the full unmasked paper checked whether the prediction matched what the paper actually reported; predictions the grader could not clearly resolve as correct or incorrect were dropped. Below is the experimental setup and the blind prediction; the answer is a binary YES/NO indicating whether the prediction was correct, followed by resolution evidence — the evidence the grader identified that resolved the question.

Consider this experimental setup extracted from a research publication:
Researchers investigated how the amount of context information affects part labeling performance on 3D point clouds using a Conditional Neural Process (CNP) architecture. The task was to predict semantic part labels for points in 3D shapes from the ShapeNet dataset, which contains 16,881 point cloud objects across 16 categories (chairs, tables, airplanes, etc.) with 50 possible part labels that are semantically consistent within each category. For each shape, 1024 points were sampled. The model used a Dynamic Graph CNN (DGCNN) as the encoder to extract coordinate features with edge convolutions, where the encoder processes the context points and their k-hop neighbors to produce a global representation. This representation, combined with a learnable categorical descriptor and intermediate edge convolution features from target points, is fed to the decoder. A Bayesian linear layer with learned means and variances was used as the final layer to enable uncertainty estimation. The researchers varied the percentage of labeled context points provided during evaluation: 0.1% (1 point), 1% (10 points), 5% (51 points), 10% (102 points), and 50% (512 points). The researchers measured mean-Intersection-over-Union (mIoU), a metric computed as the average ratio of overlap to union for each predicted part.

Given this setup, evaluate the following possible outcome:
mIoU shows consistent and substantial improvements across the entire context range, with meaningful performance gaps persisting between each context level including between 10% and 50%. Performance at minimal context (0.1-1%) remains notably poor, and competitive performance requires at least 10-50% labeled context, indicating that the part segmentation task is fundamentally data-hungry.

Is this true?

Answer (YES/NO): NO